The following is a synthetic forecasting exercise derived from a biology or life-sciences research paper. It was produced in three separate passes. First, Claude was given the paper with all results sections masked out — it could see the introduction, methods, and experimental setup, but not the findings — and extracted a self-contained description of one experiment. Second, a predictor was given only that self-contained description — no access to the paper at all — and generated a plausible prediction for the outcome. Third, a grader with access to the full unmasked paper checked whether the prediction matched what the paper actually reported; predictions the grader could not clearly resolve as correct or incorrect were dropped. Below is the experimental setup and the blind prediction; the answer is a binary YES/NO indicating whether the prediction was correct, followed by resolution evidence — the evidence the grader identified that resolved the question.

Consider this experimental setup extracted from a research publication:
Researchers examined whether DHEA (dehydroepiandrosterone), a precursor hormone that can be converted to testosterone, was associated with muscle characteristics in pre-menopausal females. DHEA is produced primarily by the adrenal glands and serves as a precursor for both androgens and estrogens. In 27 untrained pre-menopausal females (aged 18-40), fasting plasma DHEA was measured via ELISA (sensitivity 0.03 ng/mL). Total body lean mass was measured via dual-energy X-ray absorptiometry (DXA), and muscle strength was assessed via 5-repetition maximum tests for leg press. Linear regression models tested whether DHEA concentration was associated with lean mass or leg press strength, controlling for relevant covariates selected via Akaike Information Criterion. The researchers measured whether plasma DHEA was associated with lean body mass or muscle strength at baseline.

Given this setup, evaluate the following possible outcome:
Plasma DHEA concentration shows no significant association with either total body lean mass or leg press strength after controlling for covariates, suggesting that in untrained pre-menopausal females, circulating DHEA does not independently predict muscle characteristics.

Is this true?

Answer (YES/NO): YES